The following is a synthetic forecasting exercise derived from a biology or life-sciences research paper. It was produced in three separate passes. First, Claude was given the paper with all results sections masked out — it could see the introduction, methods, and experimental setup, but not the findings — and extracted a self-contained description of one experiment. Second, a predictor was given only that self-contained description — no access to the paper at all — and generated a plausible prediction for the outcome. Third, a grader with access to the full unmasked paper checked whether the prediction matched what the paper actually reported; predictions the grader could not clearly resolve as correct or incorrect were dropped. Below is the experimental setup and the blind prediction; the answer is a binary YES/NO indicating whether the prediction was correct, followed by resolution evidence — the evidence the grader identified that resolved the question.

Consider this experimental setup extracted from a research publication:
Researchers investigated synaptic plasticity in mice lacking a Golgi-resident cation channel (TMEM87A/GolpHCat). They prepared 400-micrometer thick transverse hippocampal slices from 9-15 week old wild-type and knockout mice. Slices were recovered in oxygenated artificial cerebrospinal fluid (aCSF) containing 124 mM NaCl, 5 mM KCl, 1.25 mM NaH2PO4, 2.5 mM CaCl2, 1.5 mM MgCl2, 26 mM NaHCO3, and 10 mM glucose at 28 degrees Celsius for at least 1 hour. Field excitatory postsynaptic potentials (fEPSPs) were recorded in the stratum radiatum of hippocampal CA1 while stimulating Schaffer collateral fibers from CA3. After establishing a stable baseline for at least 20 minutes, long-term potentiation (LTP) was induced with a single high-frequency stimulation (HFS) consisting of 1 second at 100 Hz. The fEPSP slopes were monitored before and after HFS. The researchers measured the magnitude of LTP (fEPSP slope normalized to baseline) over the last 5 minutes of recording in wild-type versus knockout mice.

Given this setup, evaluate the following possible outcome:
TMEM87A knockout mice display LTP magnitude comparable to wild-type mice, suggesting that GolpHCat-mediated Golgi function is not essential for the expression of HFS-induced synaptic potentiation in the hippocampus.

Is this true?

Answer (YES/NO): NO